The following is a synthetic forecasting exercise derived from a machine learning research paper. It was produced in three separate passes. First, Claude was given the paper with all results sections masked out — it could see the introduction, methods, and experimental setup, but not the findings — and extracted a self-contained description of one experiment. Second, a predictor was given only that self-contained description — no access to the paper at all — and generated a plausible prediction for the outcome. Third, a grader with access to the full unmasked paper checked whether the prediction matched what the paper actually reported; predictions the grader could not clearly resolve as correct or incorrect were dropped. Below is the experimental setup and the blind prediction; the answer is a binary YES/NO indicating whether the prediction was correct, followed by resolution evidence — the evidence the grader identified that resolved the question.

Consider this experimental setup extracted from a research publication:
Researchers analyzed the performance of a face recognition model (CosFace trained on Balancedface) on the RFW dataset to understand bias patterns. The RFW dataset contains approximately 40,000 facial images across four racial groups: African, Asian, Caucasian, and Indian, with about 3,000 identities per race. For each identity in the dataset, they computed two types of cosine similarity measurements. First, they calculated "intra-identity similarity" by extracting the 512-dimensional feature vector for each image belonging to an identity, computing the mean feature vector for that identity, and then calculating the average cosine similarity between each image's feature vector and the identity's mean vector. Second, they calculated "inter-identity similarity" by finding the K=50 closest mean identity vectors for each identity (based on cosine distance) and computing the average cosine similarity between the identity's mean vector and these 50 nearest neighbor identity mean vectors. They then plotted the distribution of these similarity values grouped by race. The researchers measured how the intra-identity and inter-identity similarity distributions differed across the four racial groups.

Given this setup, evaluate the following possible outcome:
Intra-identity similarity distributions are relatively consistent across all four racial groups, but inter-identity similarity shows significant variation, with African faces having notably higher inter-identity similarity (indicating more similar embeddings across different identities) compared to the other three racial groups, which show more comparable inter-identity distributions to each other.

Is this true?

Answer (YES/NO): NO